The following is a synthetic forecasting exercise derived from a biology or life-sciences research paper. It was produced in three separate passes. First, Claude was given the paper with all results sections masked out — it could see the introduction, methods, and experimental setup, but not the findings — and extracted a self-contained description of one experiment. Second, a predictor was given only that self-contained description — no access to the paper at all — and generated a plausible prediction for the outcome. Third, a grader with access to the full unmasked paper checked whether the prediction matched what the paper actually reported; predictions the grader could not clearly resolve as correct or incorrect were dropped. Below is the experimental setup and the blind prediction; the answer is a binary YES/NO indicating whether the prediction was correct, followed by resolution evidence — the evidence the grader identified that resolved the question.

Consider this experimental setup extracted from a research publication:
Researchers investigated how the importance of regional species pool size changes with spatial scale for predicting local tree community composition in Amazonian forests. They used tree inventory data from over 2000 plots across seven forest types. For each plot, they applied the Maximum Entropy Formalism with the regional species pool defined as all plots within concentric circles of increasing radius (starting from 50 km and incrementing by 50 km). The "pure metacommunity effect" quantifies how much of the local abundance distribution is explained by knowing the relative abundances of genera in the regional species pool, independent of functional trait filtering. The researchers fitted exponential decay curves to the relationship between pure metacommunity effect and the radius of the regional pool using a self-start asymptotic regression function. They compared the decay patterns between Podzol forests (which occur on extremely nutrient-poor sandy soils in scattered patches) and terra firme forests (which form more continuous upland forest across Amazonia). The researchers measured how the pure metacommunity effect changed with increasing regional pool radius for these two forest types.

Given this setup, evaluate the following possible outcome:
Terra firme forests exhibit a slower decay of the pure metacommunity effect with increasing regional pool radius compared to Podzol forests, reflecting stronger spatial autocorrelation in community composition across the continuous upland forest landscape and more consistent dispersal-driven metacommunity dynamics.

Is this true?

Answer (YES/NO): NO